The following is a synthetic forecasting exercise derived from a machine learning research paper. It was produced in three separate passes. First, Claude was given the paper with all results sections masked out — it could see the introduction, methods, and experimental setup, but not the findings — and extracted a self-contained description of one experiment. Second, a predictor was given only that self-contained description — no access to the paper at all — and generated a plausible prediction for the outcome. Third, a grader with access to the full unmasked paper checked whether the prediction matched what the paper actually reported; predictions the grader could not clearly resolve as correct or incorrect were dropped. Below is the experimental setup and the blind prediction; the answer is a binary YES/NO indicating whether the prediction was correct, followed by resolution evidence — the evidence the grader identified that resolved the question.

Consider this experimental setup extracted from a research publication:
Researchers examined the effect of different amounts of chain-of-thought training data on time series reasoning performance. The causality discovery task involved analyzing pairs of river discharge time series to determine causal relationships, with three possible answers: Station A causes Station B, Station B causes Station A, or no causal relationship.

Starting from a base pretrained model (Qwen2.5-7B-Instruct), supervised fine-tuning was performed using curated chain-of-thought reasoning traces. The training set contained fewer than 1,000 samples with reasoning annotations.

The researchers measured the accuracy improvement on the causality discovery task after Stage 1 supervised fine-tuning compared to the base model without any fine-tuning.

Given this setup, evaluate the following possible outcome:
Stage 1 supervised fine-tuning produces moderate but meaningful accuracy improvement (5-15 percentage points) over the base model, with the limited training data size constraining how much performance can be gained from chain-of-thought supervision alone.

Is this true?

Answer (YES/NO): NO